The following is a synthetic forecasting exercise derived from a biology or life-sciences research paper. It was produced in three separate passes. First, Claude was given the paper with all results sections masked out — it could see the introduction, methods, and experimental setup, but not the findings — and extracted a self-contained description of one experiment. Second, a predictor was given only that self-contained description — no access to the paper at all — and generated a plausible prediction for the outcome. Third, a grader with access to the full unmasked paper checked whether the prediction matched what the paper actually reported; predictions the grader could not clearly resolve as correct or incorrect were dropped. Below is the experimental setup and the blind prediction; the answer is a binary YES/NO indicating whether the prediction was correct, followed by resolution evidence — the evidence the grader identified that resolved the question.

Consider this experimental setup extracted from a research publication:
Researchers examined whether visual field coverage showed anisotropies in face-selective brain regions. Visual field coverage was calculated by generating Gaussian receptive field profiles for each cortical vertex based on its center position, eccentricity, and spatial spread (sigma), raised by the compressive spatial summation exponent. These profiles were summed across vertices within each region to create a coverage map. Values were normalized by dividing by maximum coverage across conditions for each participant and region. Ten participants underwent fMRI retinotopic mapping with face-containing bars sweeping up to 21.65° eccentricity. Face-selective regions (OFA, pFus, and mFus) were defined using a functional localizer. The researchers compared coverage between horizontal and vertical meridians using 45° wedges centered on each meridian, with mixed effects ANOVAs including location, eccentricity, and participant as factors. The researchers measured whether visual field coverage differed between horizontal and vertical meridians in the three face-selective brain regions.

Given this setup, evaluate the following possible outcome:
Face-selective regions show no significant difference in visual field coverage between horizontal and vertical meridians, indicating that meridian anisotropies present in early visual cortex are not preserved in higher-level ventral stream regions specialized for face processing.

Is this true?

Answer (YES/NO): NO